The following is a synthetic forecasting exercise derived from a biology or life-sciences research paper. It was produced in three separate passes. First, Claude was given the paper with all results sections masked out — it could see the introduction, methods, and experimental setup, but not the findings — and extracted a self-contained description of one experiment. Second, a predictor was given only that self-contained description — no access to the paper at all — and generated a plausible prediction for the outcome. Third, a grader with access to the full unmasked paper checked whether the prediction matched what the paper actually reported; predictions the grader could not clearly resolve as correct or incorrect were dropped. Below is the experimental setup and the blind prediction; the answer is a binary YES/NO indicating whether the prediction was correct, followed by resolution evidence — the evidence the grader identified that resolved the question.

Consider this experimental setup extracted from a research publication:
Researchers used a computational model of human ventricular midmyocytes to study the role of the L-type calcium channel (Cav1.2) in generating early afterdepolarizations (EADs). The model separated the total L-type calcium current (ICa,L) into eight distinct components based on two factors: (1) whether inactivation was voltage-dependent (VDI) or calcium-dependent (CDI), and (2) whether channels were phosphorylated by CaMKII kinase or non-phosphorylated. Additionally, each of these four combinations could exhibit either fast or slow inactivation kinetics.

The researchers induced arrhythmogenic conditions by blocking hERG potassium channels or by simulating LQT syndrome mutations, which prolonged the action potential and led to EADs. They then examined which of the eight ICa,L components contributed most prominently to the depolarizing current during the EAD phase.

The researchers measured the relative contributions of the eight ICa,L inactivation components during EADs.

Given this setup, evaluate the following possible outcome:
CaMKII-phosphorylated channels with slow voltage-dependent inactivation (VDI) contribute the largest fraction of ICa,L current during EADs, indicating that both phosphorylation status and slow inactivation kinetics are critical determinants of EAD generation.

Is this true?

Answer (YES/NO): NO